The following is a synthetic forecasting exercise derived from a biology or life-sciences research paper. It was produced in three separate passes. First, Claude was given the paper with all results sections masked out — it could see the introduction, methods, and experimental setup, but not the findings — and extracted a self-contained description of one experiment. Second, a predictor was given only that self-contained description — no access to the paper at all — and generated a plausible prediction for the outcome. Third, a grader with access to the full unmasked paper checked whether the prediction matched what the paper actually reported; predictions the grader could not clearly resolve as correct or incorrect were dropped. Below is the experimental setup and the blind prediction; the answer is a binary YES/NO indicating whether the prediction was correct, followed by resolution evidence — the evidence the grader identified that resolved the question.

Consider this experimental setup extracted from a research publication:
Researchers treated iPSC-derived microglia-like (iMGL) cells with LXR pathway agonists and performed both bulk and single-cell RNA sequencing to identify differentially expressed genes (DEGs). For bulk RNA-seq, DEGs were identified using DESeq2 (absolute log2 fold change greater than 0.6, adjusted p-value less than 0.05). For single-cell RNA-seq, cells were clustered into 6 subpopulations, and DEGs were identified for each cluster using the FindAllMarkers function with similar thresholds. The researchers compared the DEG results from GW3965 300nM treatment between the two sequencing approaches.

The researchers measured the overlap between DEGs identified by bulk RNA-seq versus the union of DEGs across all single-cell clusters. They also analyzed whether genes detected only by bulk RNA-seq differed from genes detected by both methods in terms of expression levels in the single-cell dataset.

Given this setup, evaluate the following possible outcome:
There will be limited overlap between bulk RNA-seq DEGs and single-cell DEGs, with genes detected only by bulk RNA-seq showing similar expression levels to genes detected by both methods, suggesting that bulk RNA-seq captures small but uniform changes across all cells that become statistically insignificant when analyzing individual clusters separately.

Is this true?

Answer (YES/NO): NO